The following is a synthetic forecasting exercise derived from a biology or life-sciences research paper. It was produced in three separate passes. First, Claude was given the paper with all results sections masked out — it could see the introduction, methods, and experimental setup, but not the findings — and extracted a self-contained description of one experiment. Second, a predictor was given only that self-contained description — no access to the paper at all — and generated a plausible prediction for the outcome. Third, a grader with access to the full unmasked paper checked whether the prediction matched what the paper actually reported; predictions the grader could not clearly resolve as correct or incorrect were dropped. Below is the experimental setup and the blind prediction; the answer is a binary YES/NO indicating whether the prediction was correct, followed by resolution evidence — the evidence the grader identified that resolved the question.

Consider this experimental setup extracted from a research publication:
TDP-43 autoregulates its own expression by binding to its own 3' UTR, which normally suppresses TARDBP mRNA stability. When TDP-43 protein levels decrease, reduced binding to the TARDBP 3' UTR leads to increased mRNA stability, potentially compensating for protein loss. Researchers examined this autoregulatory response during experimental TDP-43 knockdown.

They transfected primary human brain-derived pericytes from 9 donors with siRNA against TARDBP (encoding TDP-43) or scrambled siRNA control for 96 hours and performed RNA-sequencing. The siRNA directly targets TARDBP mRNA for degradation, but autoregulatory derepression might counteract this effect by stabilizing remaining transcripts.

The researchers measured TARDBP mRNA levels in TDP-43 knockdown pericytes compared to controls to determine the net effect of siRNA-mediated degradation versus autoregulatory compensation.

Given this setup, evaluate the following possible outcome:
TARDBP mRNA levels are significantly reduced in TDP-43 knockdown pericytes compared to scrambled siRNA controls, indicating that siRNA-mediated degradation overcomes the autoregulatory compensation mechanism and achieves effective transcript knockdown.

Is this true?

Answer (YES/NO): YES